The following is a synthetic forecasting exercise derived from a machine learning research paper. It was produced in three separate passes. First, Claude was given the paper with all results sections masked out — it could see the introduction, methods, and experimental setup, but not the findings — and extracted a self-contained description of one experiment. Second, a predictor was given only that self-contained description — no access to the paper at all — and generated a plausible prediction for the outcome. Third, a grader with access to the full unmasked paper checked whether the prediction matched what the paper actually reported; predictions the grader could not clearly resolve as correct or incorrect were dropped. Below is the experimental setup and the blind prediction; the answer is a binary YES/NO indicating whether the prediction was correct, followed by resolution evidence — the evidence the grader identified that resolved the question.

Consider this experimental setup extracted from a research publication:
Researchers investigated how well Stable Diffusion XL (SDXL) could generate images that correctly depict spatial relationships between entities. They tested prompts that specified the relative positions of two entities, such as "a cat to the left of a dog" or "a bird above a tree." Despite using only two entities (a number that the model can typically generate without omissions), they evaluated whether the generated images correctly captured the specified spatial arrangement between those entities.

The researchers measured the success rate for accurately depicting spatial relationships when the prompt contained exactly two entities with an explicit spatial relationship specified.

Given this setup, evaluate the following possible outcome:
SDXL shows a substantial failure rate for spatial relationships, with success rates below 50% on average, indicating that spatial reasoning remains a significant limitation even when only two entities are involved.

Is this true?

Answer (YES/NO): YES